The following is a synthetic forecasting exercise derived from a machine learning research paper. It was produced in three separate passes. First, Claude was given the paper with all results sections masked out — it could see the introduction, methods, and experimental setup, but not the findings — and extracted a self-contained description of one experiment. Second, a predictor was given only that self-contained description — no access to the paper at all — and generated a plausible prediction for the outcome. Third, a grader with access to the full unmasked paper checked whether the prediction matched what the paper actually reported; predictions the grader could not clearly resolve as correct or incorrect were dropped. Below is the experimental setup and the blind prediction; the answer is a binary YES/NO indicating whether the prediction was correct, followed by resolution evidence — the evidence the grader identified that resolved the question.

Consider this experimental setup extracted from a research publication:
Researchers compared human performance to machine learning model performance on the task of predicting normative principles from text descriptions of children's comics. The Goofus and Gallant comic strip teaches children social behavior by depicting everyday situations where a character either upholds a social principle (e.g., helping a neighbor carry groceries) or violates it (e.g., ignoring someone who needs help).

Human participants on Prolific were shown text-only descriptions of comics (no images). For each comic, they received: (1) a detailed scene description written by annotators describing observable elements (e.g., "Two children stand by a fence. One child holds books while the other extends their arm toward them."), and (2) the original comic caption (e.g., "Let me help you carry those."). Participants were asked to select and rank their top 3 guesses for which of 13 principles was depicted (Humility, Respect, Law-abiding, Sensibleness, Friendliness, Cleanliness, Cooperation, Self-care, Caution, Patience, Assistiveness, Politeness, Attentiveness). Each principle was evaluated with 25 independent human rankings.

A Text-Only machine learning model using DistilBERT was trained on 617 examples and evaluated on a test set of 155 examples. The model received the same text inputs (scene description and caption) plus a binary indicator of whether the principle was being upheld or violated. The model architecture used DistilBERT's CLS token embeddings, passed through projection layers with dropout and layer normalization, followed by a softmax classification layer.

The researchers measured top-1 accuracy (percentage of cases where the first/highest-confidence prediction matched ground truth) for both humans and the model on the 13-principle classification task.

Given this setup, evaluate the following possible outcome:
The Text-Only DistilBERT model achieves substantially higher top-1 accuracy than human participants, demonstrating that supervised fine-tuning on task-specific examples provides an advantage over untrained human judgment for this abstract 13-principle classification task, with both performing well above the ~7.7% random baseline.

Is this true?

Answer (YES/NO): YES